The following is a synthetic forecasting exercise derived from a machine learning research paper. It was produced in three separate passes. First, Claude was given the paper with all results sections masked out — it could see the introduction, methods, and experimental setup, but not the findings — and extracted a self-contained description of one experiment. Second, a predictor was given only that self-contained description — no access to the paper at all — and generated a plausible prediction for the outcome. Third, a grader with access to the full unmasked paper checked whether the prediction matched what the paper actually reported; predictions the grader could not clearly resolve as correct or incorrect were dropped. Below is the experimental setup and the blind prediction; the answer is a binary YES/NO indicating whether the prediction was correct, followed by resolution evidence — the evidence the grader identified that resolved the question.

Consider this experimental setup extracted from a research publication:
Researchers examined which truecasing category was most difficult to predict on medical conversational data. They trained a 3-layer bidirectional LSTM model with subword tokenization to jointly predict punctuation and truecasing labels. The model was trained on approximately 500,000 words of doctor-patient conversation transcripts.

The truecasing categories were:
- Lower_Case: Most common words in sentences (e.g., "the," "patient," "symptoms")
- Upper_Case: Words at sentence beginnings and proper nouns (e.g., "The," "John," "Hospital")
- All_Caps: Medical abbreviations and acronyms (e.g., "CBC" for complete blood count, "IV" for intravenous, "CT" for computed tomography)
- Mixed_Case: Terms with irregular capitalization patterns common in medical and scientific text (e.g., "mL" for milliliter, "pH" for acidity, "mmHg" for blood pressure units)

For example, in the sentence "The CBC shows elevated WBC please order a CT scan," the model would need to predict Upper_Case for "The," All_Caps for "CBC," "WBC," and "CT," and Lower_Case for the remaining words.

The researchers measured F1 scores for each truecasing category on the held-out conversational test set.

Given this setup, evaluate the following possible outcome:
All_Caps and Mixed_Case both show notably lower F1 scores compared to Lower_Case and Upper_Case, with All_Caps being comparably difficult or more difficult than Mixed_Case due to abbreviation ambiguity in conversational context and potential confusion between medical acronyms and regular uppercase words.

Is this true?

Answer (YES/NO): NO